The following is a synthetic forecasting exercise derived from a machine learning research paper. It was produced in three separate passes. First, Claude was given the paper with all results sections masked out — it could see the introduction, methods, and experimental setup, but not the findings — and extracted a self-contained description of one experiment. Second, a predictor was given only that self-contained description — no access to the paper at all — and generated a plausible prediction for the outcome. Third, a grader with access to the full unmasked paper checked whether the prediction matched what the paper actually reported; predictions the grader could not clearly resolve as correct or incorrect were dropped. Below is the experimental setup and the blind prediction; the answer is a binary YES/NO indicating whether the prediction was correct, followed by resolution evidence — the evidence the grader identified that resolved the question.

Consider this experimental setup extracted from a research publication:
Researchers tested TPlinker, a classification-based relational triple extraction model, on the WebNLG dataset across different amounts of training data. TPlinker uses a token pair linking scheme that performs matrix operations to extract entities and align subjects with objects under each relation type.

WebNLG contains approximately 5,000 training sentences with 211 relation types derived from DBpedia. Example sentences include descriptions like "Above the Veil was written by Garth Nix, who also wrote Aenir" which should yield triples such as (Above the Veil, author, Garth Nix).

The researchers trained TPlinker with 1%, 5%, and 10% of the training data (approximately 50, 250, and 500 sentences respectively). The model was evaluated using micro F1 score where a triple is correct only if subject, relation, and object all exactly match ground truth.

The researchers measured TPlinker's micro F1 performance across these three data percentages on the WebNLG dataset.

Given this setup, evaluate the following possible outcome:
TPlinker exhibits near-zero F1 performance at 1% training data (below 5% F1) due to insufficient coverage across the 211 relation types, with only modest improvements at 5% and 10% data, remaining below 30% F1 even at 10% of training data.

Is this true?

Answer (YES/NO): NO